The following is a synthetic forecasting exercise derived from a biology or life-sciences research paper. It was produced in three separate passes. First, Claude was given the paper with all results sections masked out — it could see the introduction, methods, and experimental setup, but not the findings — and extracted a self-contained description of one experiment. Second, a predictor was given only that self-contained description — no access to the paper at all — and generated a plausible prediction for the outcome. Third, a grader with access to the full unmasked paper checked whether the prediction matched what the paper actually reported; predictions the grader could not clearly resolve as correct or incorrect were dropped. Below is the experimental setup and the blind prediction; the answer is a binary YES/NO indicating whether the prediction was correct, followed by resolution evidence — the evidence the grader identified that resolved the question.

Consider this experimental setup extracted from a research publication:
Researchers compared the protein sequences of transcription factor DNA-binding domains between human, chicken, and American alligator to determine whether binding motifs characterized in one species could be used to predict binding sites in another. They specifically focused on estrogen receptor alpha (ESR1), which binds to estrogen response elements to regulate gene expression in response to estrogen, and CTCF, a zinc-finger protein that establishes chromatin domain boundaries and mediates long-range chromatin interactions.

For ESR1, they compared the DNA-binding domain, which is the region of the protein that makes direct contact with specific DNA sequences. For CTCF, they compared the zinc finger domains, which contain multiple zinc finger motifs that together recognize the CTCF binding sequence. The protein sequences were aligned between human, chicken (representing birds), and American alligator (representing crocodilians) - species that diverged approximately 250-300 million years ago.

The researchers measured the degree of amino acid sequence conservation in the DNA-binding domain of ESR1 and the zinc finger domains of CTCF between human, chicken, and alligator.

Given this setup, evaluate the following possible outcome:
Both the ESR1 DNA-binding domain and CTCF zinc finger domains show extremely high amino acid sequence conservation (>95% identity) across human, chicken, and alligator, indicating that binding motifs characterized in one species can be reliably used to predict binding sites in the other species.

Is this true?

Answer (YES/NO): YES